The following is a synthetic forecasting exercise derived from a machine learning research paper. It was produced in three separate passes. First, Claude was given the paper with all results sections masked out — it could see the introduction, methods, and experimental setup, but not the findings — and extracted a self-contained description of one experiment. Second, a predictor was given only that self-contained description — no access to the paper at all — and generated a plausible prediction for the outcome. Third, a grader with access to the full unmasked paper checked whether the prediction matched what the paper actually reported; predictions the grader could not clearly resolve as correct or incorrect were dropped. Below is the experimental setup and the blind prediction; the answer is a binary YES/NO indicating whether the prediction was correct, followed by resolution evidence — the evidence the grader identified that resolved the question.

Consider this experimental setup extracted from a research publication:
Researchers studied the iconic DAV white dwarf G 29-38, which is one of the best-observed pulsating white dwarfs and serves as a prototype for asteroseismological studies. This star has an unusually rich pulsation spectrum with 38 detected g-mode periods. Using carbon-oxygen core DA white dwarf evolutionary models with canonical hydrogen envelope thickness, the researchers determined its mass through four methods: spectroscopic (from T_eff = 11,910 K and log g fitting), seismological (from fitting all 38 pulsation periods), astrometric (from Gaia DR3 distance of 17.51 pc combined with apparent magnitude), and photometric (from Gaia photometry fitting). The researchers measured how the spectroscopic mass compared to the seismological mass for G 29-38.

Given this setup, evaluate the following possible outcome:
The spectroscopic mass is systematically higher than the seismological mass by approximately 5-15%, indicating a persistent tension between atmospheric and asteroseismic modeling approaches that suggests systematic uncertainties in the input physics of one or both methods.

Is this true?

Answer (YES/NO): NO